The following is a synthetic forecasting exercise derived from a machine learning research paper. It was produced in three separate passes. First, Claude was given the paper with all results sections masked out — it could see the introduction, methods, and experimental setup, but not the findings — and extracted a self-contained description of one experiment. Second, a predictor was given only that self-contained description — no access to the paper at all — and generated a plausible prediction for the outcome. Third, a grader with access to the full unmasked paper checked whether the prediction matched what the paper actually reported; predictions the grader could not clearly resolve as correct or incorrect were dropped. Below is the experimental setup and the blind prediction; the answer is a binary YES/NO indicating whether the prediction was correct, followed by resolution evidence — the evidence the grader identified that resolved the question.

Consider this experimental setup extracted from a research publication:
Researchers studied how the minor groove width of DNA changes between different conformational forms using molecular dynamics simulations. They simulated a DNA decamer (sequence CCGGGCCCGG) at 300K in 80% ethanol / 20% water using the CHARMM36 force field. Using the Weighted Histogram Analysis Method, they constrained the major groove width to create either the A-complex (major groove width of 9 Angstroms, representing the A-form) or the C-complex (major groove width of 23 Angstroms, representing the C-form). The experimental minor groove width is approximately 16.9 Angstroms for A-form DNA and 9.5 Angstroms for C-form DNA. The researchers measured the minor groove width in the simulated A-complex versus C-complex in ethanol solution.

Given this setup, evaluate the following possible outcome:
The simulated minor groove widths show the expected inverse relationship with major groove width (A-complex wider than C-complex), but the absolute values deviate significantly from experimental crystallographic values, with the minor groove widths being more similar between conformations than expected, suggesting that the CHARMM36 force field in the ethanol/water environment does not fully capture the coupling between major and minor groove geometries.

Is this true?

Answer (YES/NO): YES